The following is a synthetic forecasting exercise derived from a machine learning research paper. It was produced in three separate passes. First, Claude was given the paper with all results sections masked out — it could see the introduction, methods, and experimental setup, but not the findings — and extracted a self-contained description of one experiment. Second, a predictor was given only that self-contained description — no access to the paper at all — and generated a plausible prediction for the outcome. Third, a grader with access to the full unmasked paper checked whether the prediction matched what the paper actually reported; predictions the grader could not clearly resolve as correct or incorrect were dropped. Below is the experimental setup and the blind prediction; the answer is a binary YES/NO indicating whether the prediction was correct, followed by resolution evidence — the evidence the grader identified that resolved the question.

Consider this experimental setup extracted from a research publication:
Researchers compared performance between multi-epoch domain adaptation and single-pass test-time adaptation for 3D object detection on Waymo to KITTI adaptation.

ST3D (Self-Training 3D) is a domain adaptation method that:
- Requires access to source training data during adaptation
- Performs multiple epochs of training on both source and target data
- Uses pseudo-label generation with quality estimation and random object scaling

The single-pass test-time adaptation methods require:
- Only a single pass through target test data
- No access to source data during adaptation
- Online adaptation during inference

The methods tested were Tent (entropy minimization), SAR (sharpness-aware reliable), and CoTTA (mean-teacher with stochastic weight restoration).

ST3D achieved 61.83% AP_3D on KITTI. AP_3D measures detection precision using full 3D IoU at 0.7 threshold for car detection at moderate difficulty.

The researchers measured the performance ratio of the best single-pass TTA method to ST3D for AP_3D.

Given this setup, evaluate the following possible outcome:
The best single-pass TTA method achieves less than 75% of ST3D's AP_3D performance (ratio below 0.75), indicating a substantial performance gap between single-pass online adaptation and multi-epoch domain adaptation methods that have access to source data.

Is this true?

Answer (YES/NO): YES